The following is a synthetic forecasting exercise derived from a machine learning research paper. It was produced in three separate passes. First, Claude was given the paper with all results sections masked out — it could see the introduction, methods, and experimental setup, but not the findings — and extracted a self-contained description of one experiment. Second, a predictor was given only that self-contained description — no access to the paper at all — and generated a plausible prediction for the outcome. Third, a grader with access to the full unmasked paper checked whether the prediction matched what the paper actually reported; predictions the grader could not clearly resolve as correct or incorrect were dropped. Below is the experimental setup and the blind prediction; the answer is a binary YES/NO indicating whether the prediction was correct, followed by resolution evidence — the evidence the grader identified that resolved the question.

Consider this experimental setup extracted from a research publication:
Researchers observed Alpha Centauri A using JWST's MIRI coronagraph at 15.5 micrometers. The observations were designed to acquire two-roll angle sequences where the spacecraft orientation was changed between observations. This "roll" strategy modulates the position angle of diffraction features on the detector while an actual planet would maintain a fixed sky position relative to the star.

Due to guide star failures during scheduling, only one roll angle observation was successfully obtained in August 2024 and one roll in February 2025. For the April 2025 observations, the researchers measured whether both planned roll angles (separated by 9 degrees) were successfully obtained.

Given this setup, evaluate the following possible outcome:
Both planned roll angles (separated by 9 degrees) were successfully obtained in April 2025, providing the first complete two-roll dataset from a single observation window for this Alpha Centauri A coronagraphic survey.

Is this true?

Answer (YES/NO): YES